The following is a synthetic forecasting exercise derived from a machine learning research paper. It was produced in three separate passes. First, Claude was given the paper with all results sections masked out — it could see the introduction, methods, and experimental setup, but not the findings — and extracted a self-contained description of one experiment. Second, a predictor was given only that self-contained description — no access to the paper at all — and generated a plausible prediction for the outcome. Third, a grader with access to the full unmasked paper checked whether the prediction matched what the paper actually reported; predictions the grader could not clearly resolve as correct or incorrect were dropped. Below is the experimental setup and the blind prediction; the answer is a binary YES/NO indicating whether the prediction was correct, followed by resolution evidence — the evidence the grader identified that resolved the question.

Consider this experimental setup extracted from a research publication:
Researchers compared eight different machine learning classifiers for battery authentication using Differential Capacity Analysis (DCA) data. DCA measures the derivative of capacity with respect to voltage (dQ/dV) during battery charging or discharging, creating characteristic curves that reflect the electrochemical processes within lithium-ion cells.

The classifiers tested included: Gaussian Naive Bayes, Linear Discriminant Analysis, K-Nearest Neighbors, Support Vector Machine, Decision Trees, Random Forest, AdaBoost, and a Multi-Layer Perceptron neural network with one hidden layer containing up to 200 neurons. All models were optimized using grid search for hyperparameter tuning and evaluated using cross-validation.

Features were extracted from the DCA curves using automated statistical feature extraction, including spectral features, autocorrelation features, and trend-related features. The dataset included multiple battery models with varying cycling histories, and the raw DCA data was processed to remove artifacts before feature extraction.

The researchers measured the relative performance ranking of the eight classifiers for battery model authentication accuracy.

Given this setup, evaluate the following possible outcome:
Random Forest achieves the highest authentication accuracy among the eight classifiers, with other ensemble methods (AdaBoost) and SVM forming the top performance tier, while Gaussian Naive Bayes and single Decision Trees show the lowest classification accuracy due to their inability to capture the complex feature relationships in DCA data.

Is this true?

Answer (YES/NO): NO